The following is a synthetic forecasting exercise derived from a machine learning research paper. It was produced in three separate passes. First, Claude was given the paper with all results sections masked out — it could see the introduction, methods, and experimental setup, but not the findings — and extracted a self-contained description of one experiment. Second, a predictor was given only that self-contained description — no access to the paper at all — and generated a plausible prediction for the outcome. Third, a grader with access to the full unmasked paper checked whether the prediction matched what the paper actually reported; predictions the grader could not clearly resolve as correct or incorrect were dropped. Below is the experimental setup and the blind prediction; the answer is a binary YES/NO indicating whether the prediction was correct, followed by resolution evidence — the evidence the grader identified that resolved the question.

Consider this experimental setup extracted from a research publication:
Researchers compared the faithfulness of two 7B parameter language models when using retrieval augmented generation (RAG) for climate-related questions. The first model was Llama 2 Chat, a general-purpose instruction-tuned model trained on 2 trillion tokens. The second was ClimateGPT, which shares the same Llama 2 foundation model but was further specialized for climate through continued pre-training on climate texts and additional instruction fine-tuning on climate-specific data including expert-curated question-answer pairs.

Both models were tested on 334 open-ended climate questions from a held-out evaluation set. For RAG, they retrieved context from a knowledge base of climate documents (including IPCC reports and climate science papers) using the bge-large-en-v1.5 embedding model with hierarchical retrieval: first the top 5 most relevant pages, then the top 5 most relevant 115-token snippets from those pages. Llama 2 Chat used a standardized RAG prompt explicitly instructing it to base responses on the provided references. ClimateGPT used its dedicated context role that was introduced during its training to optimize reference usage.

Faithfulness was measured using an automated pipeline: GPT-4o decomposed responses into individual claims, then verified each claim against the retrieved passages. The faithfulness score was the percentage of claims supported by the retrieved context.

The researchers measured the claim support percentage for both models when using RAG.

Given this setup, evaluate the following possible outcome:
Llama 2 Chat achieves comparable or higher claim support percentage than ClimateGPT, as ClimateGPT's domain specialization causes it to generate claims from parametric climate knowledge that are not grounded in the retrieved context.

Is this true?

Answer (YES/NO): YES